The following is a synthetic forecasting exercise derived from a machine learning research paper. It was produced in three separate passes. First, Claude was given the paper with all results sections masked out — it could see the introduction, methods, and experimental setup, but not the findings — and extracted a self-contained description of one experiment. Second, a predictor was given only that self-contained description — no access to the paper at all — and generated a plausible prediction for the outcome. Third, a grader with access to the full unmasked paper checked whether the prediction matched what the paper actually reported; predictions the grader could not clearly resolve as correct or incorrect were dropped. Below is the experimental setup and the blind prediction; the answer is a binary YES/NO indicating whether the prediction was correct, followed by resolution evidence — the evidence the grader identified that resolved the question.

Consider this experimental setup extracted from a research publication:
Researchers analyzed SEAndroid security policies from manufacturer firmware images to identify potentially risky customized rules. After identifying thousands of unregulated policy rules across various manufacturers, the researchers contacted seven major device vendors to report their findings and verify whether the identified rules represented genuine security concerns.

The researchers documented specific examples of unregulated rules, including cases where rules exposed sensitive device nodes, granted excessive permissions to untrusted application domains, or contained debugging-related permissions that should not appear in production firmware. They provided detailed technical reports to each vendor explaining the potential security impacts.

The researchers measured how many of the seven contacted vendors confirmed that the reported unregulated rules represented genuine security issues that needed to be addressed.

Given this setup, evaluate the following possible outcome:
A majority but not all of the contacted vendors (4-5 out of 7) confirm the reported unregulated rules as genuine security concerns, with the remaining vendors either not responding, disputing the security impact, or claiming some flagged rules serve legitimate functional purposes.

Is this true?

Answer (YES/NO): YES